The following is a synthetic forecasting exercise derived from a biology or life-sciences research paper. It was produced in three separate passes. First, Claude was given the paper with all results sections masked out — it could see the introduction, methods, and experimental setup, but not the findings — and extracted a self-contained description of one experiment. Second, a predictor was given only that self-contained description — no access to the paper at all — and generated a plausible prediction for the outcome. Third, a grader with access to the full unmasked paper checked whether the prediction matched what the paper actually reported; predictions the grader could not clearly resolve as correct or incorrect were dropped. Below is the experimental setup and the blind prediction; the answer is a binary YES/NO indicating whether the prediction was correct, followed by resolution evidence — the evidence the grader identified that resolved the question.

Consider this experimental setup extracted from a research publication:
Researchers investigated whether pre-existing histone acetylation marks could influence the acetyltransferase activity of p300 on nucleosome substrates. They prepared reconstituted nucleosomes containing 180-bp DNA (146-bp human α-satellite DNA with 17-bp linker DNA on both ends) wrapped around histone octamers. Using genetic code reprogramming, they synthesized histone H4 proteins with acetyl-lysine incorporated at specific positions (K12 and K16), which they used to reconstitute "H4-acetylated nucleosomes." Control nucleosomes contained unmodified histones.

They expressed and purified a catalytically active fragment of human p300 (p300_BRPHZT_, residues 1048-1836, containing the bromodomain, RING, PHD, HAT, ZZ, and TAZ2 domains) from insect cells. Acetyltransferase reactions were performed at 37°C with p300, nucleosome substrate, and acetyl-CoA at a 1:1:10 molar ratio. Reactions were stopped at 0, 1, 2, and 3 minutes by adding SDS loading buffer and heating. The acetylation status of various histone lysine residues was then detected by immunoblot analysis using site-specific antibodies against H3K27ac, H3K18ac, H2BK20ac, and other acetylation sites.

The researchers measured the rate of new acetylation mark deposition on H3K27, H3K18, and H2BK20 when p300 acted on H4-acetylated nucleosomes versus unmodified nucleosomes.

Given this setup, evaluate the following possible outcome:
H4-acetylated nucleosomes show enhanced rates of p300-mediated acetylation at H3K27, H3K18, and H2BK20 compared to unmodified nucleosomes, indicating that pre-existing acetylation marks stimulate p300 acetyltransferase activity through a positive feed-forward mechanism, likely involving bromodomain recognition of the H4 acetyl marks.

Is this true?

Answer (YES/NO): NO